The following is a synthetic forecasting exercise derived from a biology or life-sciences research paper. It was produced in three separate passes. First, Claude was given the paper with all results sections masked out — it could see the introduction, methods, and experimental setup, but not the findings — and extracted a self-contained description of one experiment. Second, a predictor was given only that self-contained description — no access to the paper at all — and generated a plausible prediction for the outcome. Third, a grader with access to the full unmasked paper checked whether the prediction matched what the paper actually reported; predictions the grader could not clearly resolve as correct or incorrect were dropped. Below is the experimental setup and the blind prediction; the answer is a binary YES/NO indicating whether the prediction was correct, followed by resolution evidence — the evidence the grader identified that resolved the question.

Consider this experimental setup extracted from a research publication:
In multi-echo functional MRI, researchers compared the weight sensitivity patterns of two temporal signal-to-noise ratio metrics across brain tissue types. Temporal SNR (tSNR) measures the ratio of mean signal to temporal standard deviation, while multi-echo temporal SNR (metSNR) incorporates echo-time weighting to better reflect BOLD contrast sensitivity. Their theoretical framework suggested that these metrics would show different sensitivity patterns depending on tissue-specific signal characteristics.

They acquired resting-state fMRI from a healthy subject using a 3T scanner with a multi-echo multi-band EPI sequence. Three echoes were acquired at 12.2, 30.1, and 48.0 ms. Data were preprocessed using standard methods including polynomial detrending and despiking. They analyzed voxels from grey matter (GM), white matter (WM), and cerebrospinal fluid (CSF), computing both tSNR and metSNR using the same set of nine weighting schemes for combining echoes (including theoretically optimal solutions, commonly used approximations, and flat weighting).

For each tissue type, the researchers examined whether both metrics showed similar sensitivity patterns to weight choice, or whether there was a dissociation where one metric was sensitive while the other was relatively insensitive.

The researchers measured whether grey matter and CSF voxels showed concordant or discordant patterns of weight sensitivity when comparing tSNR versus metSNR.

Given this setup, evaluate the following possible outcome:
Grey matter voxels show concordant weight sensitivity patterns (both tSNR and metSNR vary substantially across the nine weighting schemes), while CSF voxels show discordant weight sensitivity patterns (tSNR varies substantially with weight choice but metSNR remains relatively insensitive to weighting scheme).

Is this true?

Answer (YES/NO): NO